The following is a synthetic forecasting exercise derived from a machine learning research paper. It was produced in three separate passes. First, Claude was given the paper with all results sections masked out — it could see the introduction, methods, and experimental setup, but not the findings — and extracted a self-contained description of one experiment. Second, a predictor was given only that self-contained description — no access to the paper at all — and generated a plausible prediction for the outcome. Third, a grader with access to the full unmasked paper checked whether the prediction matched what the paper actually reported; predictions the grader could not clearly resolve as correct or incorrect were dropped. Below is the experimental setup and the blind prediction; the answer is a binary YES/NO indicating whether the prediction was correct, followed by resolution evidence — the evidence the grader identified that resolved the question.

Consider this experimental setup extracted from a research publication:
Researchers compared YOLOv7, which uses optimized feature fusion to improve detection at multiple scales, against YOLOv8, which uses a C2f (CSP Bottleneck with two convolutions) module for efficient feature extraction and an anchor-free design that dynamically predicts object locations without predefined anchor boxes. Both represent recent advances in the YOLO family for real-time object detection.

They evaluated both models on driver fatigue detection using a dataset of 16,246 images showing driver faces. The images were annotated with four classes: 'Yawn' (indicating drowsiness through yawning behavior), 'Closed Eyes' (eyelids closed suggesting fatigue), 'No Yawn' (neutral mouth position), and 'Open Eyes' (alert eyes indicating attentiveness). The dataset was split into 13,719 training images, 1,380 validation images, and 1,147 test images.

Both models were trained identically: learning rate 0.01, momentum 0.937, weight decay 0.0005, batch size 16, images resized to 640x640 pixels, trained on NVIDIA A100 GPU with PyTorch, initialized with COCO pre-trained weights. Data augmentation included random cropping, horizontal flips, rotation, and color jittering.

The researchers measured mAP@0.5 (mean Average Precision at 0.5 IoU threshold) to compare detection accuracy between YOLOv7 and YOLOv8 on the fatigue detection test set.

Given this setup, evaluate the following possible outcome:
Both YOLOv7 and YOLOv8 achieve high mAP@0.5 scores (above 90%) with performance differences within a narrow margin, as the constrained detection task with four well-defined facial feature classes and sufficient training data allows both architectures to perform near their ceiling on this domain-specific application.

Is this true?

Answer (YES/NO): NO